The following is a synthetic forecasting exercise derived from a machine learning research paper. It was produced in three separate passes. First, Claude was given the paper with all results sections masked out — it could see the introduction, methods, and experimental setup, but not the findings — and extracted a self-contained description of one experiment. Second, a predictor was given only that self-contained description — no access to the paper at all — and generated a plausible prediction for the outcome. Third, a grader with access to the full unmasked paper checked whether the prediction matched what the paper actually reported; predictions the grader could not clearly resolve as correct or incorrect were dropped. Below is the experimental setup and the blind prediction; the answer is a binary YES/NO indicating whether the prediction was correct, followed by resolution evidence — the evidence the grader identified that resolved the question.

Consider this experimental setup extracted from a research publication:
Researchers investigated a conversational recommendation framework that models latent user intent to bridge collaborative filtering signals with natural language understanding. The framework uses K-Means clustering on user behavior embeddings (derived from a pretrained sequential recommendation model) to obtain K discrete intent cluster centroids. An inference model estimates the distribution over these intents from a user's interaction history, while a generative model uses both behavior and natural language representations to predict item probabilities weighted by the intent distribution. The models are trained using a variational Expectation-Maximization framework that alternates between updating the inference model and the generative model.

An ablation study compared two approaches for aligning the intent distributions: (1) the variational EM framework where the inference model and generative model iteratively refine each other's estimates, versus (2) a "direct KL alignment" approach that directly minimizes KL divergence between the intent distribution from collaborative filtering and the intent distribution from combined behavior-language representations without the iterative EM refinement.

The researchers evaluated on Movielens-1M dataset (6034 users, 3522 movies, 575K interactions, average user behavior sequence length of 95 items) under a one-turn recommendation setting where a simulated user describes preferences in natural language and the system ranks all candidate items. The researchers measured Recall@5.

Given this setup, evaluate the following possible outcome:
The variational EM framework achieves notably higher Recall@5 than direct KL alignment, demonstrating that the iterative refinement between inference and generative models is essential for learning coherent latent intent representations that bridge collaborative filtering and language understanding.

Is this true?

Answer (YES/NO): YES